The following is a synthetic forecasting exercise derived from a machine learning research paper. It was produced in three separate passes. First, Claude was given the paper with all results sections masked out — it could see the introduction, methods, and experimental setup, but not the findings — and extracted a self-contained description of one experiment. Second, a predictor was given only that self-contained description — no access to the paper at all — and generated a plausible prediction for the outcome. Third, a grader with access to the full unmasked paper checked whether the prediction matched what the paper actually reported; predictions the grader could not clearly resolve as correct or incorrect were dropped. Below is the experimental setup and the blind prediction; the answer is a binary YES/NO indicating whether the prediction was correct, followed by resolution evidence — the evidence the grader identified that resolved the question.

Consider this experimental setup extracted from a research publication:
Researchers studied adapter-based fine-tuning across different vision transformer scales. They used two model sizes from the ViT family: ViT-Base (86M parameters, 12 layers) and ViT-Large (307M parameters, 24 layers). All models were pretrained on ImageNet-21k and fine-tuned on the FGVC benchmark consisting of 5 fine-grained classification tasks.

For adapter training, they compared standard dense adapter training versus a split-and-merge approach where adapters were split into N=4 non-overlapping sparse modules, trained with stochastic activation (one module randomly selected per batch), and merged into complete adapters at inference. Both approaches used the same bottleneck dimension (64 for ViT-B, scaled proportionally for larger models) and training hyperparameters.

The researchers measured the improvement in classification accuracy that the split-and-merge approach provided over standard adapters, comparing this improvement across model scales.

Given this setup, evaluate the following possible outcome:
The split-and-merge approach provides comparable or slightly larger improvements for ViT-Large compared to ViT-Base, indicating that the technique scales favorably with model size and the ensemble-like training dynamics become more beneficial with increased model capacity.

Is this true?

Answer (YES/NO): YES